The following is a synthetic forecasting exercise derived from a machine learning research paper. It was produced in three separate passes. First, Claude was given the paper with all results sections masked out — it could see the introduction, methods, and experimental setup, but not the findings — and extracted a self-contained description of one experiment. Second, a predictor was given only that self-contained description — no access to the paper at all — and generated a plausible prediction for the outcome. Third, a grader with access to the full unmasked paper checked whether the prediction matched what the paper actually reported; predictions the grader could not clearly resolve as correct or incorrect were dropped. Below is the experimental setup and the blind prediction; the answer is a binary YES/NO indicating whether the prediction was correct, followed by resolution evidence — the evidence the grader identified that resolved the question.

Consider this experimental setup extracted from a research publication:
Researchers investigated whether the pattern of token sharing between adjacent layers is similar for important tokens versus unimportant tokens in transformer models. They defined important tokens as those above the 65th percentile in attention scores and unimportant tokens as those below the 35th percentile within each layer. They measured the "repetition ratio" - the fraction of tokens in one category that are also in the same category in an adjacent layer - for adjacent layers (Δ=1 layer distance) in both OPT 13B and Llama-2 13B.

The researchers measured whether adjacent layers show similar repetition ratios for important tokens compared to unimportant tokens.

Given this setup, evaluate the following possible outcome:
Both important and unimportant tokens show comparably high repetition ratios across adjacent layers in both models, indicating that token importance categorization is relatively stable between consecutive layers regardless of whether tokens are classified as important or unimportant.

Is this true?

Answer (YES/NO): YES